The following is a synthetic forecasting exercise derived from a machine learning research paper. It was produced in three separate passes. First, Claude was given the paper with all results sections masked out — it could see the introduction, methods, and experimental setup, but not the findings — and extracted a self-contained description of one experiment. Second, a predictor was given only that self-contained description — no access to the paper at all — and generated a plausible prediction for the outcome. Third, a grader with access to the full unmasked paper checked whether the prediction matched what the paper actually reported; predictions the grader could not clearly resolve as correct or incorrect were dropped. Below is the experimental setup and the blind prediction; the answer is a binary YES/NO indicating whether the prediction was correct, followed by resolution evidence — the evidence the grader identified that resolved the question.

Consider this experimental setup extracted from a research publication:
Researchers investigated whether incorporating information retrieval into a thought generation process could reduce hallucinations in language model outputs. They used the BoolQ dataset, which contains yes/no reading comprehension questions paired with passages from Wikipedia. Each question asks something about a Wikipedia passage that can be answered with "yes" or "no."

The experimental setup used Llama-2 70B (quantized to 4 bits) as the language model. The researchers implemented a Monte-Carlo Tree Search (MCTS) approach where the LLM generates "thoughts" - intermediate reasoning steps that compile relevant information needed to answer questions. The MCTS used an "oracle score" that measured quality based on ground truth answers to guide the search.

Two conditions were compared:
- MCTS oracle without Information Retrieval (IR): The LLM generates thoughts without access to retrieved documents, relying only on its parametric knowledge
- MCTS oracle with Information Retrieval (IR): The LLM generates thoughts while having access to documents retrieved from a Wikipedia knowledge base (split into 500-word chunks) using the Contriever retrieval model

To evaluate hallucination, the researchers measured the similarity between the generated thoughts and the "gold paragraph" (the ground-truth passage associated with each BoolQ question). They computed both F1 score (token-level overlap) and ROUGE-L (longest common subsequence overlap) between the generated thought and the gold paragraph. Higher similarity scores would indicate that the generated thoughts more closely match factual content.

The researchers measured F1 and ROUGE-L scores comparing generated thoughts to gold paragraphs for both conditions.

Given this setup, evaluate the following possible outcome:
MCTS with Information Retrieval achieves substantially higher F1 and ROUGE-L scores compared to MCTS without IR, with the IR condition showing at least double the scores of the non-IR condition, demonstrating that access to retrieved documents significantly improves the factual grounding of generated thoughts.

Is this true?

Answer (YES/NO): NO